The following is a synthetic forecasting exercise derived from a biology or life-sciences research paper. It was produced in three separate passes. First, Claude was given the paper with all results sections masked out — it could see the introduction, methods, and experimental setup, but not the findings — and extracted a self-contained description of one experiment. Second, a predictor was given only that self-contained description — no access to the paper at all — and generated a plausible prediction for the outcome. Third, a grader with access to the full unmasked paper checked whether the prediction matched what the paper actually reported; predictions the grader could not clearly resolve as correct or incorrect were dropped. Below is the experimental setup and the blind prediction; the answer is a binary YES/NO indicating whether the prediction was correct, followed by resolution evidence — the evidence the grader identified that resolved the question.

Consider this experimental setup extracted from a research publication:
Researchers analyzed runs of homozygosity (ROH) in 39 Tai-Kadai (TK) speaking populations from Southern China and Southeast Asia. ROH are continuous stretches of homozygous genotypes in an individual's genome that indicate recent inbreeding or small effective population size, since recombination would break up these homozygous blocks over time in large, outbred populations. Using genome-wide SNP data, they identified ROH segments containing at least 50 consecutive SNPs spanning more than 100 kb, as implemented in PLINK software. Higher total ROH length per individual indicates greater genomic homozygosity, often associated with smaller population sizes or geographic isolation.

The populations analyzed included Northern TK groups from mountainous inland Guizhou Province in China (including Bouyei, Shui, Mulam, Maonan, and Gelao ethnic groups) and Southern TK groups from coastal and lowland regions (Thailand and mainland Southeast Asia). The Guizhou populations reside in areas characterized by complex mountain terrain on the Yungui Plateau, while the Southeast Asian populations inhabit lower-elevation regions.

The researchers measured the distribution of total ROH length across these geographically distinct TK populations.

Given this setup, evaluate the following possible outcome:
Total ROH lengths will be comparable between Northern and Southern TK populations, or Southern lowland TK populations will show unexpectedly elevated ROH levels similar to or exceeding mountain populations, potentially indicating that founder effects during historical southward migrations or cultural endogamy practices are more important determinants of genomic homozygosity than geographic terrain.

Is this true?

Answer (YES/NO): YES